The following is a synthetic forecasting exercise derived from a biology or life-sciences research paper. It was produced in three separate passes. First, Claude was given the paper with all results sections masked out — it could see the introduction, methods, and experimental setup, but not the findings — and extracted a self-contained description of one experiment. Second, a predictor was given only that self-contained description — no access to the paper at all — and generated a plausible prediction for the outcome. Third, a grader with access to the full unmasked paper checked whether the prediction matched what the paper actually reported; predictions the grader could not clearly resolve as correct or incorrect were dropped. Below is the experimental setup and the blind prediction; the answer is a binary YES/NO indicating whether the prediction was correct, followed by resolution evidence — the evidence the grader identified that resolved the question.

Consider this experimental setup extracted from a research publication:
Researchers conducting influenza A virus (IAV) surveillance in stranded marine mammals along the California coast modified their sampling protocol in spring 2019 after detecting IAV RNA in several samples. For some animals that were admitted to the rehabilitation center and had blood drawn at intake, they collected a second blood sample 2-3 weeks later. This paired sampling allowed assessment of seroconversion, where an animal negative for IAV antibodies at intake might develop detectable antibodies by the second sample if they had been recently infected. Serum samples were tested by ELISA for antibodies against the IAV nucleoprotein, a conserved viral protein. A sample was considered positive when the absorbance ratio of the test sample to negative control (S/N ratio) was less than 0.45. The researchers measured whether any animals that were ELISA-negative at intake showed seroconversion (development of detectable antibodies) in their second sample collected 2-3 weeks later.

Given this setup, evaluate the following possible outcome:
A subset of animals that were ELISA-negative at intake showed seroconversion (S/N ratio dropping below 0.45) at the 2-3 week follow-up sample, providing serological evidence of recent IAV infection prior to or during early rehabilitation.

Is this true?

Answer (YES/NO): YES